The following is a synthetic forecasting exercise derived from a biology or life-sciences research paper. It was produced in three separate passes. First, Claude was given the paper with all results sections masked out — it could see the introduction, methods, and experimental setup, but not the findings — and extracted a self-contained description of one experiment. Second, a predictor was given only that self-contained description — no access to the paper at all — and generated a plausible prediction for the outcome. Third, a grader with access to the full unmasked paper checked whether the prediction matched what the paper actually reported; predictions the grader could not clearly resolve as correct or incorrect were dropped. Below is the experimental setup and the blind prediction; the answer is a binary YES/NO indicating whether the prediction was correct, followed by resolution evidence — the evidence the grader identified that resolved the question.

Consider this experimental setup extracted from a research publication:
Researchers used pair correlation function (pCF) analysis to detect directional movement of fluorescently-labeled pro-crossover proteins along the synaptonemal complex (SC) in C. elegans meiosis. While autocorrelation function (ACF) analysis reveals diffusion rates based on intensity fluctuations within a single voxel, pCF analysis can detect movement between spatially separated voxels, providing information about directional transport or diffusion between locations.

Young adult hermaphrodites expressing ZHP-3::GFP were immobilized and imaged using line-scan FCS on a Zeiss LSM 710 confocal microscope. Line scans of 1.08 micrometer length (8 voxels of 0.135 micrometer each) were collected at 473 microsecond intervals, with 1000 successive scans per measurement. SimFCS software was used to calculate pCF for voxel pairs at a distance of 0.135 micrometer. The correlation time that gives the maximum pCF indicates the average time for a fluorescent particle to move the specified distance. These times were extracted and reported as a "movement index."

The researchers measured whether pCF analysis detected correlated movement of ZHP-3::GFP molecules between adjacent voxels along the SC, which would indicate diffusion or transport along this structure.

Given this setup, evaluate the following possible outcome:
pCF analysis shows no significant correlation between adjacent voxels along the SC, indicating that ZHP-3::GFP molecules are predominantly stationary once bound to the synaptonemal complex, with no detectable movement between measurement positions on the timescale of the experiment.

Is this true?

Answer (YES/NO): NO